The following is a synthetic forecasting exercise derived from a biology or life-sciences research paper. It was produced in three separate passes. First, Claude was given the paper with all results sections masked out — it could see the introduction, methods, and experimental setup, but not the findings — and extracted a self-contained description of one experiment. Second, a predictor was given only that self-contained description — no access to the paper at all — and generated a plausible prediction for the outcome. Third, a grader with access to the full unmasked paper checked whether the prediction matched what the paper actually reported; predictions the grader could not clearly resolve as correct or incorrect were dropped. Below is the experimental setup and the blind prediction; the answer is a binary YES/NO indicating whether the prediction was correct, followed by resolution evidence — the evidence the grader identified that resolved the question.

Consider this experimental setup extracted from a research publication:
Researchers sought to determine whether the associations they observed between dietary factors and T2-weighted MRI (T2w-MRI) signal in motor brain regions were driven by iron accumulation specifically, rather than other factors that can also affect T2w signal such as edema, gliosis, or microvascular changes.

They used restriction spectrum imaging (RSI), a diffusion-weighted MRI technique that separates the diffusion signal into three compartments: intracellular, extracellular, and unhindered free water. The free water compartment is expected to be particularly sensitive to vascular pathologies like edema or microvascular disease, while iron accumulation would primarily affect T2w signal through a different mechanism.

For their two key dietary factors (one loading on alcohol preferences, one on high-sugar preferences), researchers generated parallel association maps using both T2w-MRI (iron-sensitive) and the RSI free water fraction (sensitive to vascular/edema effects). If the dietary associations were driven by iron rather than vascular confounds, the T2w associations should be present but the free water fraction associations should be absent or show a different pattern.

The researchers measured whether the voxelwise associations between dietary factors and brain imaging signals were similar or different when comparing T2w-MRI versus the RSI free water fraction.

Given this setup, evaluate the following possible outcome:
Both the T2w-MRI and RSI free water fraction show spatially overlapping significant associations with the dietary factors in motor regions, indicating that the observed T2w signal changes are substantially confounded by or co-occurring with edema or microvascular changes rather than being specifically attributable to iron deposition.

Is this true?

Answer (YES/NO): NO